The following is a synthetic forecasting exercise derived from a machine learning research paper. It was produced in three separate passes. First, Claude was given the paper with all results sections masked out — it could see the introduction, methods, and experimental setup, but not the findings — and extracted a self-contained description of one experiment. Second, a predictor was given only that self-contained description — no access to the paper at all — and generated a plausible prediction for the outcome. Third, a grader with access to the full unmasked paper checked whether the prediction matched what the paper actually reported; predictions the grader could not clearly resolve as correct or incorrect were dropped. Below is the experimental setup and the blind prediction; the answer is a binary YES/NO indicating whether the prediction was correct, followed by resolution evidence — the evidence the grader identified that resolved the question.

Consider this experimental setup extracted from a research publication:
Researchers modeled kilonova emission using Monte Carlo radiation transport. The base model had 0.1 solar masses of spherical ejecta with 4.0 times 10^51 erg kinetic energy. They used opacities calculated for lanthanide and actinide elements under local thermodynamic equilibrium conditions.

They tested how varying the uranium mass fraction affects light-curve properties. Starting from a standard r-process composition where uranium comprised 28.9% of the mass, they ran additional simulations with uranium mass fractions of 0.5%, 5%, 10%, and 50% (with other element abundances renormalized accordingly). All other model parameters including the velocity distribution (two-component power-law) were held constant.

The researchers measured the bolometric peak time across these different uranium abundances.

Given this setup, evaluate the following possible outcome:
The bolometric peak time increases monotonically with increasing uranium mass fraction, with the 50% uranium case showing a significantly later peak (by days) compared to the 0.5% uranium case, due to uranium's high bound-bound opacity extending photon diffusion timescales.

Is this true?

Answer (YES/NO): NO